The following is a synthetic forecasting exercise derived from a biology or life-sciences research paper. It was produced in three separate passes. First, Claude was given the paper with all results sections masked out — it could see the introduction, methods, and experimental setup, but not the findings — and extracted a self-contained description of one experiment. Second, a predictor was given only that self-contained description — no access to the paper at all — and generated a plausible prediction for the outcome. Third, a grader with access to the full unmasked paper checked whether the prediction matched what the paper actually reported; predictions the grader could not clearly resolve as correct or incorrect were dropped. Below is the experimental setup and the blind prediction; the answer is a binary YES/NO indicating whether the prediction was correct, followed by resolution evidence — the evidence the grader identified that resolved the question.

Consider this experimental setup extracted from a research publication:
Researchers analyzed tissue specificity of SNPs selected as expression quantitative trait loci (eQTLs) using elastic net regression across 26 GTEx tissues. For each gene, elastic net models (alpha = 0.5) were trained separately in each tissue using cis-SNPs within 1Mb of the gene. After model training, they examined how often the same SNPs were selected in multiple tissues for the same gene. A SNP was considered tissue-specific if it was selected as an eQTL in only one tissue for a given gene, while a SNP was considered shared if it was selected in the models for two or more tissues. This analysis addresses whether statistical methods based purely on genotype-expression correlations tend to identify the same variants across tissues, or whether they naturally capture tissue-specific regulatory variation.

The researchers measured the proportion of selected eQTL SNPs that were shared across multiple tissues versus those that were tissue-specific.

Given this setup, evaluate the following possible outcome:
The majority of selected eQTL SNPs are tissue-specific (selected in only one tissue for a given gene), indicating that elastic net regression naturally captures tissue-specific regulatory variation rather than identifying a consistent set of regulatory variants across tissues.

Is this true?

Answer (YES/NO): YES